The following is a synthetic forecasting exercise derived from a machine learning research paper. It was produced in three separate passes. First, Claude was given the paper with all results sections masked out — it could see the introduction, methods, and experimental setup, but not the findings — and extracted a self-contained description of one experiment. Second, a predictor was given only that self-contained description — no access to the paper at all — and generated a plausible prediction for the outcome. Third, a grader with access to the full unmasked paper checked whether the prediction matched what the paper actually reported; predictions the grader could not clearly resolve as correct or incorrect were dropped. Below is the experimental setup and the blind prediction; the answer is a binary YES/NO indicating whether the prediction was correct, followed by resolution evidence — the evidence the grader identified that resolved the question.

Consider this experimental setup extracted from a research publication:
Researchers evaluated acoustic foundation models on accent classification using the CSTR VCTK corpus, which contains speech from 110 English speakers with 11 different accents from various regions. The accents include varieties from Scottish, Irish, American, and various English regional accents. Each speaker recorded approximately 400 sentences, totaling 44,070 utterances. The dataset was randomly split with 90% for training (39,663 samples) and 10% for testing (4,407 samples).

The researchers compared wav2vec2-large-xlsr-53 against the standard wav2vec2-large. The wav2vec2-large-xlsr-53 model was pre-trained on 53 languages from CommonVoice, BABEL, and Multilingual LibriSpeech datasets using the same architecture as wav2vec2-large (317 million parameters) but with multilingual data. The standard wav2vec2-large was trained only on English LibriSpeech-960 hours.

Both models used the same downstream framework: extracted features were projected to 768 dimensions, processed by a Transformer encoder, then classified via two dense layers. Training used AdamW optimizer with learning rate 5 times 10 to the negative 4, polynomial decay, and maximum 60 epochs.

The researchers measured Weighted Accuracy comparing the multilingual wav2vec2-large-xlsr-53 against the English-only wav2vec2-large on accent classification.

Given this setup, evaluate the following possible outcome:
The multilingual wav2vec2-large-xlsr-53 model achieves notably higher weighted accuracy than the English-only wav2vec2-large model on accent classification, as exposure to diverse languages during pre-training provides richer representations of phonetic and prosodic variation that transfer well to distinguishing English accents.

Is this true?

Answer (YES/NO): YES